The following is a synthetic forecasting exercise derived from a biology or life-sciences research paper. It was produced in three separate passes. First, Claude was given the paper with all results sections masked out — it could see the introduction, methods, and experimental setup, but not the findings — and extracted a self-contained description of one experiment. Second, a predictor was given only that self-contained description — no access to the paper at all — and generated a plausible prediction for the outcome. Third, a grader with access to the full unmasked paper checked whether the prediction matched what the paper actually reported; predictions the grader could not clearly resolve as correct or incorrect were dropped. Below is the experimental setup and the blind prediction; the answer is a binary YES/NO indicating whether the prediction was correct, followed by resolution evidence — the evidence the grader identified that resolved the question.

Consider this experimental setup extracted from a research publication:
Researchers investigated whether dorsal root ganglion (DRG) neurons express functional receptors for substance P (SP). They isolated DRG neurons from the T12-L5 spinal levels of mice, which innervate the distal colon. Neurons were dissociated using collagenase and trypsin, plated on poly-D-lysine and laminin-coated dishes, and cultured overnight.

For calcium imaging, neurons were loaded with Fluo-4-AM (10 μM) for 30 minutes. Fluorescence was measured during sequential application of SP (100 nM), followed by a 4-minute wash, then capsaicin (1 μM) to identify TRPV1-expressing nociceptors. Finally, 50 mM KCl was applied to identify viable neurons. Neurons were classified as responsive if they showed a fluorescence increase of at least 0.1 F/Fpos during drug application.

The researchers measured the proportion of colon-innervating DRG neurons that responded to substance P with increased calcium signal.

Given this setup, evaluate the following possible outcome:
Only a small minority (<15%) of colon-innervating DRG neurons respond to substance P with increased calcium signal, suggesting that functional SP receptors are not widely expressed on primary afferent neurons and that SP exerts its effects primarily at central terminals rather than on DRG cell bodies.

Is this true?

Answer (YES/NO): NO